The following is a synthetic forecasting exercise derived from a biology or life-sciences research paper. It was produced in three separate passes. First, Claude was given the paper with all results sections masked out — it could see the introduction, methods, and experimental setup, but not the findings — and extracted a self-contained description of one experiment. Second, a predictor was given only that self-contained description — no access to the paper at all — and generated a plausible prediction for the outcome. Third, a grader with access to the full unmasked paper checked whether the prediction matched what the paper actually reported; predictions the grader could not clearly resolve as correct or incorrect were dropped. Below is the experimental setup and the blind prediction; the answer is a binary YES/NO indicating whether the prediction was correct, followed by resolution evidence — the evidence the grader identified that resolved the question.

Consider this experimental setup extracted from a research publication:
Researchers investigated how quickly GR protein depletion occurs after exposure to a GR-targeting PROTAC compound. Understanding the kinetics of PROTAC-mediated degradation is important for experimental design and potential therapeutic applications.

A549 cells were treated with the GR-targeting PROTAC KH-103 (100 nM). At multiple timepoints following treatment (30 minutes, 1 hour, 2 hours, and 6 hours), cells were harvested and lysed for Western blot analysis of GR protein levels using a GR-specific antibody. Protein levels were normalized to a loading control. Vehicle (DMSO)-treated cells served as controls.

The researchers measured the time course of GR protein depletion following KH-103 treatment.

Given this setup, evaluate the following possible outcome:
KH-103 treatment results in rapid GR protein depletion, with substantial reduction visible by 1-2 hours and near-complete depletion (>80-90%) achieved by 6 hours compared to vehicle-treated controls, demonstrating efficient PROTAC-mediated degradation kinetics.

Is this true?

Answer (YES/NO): NO